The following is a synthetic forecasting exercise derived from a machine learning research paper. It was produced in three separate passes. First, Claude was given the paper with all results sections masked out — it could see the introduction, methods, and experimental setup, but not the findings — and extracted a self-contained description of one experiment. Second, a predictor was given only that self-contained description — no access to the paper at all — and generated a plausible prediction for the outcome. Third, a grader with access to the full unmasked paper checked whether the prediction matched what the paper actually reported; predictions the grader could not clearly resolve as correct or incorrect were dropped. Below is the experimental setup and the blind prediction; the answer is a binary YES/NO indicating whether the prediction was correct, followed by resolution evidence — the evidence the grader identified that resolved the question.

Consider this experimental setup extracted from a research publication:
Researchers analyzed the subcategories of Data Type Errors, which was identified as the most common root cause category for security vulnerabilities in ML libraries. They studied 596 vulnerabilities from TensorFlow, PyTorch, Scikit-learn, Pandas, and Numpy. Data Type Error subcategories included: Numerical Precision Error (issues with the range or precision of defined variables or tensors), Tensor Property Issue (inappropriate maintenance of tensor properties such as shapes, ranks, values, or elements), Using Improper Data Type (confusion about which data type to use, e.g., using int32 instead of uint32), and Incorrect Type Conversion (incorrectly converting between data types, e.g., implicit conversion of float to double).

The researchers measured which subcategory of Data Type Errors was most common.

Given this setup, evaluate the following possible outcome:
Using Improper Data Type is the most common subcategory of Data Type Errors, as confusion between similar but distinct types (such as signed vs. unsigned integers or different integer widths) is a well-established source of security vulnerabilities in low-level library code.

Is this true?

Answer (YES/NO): NO